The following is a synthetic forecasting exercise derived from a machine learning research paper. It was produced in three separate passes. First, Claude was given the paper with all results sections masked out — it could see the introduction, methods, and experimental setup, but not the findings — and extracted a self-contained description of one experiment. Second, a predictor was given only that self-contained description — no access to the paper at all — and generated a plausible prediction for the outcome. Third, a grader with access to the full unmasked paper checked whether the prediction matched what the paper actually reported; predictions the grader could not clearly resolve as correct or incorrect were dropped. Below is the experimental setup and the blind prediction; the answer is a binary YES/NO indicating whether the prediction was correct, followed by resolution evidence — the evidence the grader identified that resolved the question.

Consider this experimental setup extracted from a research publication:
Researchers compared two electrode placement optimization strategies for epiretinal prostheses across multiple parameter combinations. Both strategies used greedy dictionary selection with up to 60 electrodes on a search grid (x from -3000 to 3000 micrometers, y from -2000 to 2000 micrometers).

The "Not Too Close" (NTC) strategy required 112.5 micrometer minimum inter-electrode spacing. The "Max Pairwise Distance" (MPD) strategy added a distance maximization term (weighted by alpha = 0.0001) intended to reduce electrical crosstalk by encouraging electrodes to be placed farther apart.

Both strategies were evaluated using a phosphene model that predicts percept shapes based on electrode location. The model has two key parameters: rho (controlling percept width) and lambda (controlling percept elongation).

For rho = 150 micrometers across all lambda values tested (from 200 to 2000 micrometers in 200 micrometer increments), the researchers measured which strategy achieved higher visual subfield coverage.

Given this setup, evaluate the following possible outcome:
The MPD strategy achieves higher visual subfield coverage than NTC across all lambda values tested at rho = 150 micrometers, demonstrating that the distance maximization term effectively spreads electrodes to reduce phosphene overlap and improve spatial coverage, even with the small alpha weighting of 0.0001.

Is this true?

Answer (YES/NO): NO